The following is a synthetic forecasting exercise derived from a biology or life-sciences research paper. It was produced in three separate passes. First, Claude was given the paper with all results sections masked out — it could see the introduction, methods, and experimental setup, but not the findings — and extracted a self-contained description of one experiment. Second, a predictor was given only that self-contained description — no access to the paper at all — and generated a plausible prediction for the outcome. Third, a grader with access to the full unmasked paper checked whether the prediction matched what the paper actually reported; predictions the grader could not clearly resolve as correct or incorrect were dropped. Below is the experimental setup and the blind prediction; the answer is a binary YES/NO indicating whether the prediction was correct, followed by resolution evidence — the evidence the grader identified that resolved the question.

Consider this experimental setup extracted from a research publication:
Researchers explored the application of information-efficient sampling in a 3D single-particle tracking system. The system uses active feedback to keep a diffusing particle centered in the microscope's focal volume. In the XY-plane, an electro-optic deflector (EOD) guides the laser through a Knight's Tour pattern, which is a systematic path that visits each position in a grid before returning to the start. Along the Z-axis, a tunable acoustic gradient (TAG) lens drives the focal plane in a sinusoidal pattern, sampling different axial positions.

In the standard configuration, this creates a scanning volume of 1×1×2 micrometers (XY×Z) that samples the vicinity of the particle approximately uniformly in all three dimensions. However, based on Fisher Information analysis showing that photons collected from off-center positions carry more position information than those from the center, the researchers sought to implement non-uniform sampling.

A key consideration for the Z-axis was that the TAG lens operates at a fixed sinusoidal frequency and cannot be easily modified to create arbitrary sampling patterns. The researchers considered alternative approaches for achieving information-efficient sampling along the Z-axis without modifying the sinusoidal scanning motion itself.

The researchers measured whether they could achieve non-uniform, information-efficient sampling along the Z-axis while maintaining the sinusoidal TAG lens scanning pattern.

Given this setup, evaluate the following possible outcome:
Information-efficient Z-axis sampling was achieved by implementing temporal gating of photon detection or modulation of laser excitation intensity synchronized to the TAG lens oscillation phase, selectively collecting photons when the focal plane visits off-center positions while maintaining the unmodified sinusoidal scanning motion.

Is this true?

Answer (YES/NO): YES